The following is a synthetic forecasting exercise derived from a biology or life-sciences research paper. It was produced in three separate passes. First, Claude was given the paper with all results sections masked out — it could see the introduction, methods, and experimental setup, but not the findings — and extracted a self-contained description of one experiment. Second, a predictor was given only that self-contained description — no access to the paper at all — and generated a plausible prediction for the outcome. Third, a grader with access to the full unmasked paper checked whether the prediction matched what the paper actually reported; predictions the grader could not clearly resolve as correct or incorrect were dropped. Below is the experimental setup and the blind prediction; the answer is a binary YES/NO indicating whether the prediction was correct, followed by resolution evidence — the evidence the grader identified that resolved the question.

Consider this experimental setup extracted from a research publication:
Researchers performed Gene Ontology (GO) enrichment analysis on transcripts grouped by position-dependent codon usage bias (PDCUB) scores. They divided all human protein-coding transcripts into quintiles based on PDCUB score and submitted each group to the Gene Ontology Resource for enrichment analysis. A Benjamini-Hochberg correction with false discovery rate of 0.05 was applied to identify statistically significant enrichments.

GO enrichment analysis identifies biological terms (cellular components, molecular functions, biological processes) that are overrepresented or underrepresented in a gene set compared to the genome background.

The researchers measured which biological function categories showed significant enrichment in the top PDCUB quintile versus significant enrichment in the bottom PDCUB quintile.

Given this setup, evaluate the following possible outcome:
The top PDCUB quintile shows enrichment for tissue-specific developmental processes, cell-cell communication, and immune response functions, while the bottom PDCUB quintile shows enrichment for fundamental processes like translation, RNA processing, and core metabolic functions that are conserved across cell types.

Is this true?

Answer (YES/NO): NO